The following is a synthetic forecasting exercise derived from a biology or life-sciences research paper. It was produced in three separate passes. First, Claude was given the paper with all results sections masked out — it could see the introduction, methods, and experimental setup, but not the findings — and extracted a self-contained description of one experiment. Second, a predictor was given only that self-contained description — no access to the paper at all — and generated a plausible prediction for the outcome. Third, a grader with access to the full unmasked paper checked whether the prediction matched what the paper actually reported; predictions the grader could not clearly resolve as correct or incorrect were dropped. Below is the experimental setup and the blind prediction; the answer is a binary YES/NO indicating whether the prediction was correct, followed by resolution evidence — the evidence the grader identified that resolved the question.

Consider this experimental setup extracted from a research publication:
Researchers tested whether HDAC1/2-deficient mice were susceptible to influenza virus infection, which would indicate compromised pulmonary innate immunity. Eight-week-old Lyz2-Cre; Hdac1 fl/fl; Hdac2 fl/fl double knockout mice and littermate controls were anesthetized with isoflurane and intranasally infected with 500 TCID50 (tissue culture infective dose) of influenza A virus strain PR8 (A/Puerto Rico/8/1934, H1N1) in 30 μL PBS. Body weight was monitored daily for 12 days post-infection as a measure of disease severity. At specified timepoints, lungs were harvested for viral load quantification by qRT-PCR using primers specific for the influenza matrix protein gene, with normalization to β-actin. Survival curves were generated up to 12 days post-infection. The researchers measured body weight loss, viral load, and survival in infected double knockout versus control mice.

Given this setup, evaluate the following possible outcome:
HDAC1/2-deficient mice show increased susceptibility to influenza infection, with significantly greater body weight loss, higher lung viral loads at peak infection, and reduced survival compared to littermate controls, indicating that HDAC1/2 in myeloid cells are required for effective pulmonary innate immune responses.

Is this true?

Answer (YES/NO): YES